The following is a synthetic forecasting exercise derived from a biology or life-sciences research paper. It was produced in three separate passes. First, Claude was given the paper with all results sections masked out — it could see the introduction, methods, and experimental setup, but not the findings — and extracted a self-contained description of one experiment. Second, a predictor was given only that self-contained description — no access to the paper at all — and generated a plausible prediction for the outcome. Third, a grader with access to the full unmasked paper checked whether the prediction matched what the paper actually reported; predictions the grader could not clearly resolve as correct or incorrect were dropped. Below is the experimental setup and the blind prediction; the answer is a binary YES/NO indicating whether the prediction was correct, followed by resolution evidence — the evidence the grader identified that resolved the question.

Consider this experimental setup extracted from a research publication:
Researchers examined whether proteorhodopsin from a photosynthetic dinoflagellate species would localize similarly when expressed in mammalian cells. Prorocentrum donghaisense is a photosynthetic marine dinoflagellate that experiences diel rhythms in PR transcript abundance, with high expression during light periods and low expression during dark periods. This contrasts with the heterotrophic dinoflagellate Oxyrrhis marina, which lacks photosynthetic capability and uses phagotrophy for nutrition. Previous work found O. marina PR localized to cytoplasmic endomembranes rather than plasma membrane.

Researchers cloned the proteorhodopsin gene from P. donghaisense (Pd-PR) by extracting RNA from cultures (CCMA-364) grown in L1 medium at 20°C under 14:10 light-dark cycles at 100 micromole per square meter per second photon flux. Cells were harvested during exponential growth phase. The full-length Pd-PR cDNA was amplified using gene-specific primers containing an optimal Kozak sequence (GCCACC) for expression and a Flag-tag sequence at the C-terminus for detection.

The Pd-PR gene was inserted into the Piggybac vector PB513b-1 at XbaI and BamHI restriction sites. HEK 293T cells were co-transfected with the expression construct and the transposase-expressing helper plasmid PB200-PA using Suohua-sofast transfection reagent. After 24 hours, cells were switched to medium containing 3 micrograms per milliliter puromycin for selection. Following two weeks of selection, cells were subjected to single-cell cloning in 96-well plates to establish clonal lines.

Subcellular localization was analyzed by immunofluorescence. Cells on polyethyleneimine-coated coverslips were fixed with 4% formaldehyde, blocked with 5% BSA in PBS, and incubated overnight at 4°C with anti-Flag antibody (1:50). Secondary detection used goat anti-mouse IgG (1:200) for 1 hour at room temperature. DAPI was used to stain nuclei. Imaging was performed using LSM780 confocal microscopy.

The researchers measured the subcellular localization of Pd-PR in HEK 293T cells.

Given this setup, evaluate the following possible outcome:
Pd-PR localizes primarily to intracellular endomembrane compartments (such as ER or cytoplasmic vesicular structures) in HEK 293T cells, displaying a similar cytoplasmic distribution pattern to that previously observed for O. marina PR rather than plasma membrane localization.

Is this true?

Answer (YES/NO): NO